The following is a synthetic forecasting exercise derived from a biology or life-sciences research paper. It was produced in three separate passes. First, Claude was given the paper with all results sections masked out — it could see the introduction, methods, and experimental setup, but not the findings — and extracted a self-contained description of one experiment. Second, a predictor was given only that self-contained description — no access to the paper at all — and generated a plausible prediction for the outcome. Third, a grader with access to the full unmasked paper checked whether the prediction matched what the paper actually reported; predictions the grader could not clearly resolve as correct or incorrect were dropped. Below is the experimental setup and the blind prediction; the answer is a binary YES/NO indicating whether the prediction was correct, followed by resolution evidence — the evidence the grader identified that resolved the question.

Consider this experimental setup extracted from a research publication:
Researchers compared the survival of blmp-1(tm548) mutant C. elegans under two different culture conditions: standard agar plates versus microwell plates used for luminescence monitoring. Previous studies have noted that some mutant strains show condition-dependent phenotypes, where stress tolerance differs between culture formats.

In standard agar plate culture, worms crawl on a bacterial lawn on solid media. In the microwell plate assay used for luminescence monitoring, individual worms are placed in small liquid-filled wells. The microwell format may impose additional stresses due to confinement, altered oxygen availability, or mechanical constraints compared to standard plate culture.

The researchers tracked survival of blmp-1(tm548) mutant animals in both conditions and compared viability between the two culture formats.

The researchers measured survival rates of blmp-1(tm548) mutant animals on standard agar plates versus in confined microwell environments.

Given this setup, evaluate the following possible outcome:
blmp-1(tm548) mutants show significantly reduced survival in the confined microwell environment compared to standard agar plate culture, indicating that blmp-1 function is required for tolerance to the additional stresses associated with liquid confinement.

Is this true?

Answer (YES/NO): YES